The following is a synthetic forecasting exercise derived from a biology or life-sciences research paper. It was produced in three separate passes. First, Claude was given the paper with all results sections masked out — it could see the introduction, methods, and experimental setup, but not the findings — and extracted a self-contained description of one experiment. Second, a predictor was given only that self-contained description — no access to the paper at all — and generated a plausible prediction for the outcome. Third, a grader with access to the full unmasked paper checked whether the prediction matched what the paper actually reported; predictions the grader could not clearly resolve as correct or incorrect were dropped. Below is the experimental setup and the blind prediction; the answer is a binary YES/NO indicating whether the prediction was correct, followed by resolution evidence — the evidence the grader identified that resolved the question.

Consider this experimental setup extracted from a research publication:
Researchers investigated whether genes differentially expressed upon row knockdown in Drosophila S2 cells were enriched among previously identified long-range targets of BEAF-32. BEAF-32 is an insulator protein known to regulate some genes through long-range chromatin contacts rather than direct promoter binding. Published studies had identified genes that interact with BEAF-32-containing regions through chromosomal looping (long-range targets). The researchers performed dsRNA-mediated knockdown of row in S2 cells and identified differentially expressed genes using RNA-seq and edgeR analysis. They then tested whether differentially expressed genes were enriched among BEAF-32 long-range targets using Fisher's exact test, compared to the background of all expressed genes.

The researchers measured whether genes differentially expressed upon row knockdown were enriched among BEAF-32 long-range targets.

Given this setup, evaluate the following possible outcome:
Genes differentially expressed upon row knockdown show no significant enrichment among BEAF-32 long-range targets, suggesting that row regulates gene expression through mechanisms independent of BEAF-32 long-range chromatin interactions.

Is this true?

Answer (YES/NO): NO